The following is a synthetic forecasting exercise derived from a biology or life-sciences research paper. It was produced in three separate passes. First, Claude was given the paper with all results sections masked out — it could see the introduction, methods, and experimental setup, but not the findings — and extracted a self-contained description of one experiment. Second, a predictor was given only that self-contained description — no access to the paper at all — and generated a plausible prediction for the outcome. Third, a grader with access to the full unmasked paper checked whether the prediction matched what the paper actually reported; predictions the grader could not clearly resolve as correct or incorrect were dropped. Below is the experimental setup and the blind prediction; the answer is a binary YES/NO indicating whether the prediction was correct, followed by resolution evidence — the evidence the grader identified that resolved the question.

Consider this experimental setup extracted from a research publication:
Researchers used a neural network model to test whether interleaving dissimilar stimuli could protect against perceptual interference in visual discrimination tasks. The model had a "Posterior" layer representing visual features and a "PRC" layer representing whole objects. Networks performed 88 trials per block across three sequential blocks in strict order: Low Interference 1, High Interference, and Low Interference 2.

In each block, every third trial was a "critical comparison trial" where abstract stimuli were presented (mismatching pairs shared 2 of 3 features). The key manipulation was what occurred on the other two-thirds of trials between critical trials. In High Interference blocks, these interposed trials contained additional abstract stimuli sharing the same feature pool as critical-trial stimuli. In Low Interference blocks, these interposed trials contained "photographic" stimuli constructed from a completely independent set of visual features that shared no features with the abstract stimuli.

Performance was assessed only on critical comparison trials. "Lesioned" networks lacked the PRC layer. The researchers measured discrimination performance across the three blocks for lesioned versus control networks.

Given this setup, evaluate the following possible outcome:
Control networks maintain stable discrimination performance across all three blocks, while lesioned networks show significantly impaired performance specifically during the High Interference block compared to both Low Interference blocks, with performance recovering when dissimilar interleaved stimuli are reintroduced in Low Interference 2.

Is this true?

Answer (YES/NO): YES